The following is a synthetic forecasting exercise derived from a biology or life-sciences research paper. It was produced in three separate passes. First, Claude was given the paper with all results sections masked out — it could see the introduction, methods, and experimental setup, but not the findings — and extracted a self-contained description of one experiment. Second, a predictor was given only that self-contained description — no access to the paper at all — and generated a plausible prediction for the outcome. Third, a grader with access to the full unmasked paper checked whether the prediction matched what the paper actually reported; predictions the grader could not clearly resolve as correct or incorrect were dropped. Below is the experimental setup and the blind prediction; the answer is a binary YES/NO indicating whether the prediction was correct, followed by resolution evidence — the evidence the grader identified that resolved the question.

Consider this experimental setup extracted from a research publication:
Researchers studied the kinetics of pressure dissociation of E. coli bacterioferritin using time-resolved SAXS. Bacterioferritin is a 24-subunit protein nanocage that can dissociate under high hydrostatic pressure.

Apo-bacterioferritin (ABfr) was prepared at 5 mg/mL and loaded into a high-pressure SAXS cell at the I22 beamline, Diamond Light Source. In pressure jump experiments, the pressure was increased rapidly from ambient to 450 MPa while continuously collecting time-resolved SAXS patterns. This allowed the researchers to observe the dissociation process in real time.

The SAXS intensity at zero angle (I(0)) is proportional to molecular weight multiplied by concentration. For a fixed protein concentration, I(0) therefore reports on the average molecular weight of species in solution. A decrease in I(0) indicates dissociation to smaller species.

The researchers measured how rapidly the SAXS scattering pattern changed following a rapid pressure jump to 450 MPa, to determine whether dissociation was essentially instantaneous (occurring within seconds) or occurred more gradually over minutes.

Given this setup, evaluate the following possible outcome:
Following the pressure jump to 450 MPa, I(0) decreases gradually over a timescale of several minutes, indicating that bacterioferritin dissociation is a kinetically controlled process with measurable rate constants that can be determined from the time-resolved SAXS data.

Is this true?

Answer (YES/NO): NO